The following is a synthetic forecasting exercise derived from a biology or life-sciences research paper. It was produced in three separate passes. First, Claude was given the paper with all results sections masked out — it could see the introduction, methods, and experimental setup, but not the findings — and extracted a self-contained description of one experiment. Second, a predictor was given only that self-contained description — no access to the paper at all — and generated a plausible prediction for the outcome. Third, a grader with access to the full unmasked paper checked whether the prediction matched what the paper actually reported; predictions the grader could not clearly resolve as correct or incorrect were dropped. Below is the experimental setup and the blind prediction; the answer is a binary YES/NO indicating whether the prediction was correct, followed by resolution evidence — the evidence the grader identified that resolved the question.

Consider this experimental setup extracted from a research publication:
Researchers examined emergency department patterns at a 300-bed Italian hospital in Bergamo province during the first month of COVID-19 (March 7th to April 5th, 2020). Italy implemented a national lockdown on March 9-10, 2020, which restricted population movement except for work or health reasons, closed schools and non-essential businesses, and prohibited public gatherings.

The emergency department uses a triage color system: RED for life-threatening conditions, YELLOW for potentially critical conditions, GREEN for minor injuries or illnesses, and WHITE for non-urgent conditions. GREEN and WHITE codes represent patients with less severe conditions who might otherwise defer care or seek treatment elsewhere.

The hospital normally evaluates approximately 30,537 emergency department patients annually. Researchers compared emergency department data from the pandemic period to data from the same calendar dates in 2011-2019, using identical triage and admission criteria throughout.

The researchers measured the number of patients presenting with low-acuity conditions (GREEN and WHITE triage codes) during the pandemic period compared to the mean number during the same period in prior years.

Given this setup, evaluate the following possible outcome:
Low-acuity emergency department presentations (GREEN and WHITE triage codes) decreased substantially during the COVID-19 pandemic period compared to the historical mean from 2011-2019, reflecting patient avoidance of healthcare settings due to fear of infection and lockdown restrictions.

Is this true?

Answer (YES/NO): YES